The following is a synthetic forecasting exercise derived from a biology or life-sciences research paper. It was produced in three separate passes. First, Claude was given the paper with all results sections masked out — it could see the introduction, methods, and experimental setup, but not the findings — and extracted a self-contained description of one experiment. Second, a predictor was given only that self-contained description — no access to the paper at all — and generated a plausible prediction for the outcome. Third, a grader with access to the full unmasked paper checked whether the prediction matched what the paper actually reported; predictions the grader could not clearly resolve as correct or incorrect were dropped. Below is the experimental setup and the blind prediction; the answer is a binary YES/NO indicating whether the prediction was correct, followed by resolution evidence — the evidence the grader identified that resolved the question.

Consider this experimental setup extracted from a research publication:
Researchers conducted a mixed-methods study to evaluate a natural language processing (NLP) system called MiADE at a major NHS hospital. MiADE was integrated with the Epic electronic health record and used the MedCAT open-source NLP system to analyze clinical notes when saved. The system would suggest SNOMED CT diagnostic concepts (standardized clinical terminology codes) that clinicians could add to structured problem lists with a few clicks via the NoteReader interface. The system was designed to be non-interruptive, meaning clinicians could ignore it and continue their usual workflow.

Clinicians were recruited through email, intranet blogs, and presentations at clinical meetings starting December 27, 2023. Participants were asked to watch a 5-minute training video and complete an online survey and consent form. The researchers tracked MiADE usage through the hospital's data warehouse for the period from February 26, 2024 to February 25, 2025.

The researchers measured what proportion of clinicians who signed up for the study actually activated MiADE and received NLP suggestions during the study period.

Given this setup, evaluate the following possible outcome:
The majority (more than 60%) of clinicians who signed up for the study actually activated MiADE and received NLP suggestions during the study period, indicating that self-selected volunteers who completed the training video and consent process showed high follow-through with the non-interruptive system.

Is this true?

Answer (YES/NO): NO